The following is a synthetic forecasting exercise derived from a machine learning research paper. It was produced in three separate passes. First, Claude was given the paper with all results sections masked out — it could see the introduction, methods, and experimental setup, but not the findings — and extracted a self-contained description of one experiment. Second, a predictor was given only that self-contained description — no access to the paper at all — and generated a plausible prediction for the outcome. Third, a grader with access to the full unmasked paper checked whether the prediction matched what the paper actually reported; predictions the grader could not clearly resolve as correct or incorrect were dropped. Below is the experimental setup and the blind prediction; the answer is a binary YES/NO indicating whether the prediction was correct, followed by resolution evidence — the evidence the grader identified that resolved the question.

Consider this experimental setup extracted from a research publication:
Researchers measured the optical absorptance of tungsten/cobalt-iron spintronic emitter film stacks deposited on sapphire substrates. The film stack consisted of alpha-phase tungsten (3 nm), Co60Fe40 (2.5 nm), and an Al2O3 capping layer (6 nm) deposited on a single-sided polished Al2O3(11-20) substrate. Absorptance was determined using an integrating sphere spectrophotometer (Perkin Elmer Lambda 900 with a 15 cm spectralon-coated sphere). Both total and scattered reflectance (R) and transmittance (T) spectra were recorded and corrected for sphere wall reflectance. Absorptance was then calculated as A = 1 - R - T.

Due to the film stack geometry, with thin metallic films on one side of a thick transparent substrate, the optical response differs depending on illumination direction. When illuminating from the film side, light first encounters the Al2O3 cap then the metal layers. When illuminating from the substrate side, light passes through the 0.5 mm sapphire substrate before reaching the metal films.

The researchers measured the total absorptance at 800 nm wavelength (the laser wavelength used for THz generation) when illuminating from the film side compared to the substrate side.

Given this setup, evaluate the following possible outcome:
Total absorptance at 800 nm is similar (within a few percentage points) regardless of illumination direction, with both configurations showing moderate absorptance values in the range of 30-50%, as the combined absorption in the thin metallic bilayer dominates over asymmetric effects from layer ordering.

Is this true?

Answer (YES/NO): NO